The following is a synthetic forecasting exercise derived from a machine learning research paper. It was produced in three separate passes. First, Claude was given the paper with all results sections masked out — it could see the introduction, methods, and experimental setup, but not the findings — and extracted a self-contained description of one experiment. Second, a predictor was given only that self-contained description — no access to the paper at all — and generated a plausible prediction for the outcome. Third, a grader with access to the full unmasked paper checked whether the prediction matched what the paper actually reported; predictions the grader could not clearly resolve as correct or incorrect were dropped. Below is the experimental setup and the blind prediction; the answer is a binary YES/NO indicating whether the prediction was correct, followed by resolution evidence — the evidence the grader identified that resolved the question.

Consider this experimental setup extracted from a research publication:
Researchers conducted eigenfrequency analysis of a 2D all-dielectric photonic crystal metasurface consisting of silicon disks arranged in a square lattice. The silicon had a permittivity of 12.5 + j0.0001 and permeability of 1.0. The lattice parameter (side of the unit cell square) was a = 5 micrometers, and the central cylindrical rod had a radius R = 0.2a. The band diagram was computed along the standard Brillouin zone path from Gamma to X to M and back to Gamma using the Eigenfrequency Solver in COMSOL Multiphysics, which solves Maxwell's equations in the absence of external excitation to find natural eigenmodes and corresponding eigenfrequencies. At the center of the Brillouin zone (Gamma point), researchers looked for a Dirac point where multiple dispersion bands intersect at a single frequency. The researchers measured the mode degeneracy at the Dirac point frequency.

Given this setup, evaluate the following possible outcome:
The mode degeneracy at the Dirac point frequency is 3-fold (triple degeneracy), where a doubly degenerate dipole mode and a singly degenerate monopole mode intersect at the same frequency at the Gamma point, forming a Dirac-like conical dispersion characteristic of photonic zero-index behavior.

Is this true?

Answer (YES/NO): YES